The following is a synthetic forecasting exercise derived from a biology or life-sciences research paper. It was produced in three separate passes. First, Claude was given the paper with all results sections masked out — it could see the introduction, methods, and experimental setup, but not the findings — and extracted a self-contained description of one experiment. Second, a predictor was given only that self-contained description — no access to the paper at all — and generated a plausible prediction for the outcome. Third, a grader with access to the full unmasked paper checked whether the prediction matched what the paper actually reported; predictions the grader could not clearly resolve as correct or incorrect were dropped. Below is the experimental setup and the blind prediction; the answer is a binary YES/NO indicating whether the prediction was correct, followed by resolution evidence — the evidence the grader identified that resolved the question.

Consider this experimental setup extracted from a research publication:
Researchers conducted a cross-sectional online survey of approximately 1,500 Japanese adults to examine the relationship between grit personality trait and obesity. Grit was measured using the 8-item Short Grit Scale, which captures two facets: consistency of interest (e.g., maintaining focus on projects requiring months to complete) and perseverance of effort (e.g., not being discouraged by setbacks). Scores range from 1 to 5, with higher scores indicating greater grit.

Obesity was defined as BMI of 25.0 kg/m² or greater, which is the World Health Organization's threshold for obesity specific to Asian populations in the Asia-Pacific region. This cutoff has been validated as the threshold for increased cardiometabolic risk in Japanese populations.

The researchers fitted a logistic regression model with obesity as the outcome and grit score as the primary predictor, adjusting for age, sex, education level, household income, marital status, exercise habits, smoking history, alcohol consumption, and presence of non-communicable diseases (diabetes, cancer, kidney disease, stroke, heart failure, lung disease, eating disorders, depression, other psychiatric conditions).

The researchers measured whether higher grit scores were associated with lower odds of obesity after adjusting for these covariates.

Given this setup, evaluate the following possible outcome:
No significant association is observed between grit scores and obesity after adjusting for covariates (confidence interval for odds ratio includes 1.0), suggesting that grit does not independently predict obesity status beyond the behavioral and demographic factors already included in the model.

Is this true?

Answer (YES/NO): NO